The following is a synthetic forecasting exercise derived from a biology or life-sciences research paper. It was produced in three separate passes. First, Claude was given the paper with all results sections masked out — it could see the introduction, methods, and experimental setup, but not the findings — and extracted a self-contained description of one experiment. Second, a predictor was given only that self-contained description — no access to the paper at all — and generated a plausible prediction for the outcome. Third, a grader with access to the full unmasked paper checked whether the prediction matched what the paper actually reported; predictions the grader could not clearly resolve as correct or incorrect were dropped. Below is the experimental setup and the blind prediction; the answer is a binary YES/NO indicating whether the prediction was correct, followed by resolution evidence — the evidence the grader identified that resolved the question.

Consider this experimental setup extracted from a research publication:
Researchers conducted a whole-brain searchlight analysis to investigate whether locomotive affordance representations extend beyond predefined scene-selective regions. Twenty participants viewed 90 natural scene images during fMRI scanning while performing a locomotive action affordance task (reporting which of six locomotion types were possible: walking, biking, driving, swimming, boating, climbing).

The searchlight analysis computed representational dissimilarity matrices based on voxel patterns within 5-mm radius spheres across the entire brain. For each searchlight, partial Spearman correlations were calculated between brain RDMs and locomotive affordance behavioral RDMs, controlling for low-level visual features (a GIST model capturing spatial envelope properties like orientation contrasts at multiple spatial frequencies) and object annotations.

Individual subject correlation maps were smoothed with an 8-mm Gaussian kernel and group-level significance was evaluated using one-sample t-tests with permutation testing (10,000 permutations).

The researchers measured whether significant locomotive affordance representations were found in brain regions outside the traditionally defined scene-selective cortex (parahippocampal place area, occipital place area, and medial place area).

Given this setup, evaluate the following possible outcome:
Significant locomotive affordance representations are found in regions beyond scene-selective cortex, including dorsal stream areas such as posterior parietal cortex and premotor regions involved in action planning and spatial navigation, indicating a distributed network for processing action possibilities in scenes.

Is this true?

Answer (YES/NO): NO